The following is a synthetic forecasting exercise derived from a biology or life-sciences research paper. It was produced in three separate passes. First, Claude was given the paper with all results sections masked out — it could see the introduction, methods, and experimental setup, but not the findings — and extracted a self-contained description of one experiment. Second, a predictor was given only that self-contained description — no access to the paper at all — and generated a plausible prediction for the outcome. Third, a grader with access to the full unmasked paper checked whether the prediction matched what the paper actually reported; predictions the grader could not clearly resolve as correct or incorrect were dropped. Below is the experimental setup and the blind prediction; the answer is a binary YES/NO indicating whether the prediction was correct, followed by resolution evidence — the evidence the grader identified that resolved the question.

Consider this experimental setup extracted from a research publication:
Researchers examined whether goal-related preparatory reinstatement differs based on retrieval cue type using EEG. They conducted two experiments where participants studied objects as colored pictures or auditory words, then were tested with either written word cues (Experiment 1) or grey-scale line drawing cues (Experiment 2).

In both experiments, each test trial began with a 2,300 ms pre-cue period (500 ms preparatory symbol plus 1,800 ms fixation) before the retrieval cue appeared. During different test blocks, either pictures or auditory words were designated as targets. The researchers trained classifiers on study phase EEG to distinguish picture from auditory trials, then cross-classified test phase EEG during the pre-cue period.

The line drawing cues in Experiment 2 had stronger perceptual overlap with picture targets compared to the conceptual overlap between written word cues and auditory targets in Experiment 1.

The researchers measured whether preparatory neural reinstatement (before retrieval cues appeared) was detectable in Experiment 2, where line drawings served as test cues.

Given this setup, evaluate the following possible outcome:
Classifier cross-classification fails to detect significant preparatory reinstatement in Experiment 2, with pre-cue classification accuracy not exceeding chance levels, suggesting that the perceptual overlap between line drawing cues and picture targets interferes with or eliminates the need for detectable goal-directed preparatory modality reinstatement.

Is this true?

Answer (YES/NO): YES